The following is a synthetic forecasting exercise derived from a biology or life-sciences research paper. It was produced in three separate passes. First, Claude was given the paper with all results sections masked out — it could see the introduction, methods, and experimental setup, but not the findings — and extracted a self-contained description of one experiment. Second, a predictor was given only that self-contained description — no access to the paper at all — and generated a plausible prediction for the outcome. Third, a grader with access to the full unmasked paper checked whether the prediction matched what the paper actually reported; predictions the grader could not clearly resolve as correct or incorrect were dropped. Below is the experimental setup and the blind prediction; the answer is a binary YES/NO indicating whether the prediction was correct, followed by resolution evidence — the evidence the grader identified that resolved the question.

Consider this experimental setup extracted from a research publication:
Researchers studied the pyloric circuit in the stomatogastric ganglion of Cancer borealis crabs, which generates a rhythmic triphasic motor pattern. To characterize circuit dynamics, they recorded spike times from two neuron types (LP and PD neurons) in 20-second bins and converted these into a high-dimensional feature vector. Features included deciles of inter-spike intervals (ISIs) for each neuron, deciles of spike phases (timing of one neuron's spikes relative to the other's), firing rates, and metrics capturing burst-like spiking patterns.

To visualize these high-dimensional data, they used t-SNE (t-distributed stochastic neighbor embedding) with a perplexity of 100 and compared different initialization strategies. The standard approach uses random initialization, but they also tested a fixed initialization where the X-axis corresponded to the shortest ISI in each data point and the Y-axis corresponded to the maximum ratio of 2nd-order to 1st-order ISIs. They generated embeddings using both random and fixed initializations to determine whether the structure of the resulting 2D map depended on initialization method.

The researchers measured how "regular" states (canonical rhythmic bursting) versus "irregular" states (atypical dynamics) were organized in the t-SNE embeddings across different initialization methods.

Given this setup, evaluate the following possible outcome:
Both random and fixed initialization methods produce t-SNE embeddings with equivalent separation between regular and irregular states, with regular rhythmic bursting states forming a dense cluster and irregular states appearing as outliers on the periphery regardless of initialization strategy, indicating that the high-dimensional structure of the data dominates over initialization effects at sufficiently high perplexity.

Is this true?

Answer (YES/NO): NO